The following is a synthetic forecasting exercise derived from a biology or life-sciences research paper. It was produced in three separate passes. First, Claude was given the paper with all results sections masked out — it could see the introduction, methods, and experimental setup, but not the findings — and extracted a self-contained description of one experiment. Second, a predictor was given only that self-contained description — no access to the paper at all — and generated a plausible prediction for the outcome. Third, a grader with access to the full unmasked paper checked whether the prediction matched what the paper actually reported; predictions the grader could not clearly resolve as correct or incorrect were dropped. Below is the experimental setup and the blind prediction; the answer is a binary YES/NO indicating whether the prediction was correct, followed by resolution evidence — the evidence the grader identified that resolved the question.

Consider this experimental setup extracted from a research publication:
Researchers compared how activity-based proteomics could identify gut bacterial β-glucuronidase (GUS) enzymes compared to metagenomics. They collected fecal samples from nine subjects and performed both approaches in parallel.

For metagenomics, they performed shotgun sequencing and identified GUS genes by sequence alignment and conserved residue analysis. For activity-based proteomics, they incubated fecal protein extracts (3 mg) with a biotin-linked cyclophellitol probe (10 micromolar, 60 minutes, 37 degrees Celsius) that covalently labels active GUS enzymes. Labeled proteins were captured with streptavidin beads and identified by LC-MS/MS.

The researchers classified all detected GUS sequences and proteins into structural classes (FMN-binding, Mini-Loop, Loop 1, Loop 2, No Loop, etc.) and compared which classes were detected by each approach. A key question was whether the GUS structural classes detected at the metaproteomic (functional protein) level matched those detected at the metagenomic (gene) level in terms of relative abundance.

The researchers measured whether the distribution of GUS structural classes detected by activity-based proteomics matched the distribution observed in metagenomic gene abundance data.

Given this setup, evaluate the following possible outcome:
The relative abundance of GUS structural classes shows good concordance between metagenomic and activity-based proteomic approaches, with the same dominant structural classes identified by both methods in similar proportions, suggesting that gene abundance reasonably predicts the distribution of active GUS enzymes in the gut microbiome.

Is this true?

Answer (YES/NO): NO